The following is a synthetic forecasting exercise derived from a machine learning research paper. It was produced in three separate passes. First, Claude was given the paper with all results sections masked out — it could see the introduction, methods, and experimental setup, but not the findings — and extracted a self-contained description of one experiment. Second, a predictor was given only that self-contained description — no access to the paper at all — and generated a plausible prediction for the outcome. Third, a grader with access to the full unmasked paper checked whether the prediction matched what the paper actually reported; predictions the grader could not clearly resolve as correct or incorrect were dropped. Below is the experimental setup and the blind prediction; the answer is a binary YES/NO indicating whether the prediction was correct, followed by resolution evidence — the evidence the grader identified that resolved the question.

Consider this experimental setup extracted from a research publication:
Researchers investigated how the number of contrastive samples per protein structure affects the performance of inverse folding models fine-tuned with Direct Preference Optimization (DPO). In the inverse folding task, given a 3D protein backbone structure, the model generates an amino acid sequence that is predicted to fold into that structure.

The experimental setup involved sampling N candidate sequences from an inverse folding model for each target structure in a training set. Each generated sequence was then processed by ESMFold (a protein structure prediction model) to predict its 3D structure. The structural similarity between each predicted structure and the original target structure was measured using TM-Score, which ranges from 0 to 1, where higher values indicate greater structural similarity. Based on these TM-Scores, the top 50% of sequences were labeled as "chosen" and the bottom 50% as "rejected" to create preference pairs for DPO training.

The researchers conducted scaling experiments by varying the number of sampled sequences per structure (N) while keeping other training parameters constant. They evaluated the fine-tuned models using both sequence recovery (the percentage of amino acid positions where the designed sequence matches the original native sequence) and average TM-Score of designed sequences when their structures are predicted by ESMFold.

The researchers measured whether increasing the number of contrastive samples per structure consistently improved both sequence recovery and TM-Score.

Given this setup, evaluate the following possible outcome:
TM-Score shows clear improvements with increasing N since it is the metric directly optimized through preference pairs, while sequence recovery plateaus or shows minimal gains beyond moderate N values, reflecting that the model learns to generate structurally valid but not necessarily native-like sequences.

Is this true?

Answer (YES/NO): NO